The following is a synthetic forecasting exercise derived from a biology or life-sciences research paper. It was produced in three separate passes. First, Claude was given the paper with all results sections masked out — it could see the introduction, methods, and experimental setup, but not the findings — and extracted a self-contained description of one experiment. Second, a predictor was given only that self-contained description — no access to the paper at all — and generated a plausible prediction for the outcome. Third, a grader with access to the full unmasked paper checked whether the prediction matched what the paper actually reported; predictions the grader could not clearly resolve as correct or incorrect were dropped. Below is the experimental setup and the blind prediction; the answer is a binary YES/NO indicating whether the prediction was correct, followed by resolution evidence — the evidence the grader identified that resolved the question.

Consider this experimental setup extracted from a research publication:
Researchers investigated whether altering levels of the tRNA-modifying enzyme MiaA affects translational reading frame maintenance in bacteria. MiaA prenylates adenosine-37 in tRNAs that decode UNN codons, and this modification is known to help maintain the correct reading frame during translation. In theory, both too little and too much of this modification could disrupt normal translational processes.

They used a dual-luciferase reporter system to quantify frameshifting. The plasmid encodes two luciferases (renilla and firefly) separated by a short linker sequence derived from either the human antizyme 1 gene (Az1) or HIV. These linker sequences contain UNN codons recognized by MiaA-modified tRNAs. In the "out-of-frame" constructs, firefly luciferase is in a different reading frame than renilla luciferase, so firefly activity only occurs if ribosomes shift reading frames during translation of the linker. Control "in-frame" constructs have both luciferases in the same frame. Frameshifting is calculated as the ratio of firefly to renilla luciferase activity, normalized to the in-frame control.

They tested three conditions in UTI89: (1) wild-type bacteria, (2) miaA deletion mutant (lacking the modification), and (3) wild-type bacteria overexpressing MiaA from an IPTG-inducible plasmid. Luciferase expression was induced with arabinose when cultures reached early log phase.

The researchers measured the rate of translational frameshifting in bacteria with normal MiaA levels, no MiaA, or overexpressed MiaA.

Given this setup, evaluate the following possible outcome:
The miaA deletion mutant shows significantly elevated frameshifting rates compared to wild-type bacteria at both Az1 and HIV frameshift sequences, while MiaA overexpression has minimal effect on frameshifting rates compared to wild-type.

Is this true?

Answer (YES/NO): NO